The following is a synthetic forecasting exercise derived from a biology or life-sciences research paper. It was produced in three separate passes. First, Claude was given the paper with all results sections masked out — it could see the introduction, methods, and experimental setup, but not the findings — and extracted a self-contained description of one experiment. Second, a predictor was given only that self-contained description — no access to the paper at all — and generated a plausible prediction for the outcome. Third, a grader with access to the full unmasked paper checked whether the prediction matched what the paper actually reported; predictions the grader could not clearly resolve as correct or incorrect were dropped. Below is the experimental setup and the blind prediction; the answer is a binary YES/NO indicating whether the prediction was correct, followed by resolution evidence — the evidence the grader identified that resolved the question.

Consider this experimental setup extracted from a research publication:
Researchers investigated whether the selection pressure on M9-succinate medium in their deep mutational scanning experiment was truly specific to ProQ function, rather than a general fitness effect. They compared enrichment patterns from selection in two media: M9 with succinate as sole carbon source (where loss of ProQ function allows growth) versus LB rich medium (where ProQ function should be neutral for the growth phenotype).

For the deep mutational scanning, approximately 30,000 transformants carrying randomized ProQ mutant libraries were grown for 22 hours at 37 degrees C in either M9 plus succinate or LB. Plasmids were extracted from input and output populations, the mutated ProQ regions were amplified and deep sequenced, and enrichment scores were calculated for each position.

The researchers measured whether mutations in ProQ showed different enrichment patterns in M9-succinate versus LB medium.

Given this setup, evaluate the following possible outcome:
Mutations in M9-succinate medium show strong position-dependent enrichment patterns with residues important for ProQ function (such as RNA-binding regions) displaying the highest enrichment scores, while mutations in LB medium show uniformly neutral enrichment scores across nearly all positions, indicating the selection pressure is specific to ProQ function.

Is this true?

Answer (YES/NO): YES